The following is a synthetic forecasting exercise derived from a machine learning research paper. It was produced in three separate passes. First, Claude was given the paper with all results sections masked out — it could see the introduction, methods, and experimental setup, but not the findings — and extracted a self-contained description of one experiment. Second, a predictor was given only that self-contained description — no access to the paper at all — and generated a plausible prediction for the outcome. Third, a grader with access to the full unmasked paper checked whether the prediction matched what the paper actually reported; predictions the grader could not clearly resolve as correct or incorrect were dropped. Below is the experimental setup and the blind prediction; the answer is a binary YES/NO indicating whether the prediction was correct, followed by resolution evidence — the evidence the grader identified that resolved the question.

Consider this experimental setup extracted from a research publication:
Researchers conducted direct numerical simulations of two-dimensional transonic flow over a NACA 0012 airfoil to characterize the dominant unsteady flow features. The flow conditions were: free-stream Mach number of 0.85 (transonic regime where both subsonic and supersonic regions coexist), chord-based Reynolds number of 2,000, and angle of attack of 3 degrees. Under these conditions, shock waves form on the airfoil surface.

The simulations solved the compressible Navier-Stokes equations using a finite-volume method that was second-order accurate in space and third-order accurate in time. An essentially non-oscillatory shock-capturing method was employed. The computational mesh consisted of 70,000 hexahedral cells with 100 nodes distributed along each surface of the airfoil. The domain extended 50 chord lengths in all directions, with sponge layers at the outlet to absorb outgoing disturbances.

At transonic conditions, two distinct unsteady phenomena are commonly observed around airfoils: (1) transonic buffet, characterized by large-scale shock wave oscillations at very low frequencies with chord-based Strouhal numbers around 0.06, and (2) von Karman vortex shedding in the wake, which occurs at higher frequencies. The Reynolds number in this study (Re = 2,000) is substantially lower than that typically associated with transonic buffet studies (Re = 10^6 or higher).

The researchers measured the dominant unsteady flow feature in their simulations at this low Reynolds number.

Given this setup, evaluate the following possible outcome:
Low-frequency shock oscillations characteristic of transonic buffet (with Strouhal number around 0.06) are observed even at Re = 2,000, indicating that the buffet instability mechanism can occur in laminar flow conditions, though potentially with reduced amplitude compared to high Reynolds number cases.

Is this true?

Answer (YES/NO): NO